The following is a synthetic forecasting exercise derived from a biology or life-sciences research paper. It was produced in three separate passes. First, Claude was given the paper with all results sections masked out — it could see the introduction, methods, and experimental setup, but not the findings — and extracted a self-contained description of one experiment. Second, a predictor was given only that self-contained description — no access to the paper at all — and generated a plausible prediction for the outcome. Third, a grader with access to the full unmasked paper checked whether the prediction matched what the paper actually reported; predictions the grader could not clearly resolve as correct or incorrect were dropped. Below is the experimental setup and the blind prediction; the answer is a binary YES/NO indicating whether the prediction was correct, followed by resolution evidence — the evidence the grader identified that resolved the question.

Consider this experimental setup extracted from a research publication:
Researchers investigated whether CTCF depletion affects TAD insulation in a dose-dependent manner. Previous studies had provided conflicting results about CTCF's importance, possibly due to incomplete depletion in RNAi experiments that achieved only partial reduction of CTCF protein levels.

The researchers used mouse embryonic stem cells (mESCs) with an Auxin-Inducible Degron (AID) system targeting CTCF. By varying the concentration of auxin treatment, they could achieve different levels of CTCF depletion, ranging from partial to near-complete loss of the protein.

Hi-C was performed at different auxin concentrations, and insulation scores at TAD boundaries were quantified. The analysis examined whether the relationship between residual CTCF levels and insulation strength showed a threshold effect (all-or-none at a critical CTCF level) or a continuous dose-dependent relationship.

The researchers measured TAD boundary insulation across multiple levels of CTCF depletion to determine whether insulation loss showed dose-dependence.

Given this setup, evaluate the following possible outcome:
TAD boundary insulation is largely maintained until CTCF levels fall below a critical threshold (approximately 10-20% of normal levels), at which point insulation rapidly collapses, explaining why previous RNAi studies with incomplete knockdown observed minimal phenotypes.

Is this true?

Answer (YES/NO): NO